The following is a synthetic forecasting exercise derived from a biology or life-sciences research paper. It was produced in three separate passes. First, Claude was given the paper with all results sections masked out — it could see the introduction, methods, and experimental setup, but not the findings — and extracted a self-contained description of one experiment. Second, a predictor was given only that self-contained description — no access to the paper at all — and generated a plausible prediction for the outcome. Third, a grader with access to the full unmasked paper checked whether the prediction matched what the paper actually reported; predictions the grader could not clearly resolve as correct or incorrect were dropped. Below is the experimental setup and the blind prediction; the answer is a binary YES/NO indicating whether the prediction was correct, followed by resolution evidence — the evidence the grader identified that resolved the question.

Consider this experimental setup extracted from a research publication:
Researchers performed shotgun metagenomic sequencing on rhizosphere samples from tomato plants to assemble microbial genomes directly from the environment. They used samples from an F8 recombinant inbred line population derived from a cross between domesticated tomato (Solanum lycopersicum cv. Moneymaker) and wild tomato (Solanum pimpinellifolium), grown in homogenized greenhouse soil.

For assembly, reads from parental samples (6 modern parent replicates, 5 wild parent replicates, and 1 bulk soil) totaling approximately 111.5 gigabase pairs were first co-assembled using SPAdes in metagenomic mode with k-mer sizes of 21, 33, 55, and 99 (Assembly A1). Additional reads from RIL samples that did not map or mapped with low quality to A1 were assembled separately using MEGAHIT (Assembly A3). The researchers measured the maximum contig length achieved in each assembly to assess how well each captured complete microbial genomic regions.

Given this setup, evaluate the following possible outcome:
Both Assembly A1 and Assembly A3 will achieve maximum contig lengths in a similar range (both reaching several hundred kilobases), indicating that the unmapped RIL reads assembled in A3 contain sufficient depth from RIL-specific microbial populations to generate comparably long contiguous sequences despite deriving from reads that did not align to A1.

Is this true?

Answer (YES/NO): NO